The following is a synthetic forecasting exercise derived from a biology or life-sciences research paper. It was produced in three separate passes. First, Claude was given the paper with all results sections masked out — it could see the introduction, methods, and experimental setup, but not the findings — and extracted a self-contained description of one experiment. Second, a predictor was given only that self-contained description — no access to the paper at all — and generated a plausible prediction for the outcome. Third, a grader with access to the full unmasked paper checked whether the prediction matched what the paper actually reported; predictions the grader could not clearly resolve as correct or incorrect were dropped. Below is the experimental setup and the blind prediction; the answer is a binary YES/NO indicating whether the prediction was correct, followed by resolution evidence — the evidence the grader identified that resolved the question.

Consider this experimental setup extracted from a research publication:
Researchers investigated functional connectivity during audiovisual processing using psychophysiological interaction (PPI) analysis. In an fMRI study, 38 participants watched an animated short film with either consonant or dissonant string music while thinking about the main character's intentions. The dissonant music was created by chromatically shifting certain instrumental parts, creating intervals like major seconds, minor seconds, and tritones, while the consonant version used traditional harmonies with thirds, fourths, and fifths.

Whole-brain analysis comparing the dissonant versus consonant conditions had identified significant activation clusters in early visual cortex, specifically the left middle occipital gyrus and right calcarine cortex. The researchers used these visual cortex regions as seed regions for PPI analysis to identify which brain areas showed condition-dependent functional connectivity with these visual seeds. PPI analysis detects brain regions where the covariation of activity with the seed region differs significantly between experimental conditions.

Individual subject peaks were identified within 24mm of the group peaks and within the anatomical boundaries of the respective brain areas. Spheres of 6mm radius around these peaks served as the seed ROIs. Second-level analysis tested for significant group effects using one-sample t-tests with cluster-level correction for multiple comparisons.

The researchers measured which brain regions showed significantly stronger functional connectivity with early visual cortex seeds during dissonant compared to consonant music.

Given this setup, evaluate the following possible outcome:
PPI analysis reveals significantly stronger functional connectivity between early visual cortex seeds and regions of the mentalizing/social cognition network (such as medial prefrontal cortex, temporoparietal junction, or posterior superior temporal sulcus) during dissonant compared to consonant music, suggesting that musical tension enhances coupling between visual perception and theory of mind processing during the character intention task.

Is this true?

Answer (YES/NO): NO